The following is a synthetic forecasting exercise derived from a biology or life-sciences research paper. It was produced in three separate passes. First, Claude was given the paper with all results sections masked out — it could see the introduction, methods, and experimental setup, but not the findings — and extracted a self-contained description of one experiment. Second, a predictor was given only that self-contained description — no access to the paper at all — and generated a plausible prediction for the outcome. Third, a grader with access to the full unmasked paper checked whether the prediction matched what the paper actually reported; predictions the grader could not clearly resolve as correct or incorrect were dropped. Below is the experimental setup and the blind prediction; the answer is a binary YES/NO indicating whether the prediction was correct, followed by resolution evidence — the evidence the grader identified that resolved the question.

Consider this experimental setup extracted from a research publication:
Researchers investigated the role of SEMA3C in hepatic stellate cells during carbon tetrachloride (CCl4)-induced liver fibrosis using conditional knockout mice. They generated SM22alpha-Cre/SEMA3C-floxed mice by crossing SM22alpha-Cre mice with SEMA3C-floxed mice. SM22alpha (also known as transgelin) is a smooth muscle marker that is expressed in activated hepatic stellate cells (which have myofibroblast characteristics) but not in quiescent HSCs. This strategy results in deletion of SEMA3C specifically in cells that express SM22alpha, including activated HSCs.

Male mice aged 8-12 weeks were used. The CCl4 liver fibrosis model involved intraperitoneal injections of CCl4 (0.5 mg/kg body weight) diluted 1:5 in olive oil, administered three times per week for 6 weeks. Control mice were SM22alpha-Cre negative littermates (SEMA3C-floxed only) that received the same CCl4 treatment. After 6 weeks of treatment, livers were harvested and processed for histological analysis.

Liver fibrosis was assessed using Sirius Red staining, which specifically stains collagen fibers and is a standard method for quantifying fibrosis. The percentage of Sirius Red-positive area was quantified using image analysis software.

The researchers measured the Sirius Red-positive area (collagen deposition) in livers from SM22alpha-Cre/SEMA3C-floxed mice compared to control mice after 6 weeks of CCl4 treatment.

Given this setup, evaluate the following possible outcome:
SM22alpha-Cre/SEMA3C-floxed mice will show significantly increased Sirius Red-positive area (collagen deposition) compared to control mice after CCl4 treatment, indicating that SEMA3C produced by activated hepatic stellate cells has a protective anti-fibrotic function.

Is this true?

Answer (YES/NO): NO